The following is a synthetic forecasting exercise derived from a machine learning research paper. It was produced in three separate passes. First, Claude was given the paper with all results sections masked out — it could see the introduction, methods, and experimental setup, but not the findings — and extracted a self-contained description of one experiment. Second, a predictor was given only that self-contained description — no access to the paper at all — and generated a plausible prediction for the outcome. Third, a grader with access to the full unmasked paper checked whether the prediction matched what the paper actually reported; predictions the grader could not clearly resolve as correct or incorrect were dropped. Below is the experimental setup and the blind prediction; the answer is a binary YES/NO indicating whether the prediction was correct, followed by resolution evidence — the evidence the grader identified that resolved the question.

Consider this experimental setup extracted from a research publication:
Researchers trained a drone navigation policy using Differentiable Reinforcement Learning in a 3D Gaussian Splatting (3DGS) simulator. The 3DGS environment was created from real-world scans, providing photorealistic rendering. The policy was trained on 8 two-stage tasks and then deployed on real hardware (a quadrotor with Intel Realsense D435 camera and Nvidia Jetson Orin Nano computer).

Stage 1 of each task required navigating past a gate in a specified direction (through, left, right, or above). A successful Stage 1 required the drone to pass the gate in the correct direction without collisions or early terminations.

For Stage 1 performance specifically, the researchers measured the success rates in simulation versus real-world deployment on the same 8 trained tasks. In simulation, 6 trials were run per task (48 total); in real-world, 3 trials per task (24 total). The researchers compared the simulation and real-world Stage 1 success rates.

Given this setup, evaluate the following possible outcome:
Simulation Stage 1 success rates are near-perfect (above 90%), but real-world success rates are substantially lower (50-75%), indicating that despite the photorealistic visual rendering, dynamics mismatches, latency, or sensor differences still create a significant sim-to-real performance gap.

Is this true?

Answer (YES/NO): NO